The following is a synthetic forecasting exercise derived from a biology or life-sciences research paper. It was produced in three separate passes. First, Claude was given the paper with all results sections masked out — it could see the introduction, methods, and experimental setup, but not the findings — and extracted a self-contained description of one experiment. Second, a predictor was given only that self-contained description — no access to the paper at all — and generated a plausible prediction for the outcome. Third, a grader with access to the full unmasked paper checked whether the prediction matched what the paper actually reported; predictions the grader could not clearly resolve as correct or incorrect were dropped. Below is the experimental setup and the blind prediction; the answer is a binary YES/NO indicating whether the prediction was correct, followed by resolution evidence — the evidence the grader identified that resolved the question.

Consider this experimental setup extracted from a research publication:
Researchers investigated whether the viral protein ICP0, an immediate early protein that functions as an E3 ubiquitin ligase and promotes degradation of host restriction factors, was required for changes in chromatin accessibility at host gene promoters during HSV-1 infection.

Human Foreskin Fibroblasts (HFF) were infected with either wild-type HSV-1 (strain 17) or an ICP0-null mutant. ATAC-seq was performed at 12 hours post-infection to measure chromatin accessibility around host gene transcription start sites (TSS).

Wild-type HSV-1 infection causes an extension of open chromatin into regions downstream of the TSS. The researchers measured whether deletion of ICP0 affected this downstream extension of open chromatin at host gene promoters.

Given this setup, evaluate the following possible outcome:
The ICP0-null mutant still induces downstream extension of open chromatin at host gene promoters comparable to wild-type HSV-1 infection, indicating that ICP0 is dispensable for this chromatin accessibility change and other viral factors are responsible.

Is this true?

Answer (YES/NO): YES